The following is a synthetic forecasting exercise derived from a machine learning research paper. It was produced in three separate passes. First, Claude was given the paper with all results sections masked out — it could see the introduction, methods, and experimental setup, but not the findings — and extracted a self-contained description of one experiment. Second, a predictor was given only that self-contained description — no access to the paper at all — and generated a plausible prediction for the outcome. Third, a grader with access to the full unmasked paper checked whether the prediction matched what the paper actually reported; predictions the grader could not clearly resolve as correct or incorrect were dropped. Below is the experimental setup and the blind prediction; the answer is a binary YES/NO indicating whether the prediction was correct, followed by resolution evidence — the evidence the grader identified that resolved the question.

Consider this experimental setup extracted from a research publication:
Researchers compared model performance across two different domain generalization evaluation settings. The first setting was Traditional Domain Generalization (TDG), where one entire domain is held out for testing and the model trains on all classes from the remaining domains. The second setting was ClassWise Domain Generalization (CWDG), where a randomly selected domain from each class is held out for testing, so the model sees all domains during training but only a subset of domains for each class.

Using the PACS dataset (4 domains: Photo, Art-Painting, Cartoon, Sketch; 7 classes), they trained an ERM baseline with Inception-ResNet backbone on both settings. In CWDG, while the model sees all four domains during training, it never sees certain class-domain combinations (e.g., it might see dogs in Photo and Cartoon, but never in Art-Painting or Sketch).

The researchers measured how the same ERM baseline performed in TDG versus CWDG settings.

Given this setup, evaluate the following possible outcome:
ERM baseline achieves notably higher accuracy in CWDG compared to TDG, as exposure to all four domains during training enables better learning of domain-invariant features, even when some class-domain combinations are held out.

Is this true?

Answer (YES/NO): NO